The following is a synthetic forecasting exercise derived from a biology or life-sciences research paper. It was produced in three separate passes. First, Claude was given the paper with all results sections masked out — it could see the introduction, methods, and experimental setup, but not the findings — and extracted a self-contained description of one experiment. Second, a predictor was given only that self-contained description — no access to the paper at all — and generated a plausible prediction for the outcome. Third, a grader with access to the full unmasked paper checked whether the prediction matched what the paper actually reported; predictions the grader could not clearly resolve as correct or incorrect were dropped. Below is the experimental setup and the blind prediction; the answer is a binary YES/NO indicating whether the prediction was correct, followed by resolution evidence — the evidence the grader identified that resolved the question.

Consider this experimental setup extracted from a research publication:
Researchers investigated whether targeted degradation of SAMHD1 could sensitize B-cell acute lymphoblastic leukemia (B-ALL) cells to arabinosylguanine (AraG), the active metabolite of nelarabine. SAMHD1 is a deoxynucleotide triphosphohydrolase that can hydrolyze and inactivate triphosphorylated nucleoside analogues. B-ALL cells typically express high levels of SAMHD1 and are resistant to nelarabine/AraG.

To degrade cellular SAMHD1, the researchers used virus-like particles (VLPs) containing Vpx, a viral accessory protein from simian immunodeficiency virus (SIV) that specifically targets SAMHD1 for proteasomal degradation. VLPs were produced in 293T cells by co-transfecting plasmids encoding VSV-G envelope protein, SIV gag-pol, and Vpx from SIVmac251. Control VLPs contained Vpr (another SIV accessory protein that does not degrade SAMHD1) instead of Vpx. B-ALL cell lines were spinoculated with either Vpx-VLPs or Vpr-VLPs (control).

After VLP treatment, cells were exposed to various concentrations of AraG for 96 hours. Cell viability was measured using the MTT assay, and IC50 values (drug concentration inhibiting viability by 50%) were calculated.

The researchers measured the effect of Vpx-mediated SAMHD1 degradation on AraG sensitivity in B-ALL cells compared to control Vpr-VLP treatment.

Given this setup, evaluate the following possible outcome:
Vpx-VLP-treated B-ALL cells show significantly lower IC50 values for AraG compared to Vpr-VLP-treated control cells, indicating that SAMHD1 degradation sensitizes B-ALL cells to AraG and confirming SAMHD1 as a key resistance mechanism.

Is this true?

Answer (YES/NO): YES